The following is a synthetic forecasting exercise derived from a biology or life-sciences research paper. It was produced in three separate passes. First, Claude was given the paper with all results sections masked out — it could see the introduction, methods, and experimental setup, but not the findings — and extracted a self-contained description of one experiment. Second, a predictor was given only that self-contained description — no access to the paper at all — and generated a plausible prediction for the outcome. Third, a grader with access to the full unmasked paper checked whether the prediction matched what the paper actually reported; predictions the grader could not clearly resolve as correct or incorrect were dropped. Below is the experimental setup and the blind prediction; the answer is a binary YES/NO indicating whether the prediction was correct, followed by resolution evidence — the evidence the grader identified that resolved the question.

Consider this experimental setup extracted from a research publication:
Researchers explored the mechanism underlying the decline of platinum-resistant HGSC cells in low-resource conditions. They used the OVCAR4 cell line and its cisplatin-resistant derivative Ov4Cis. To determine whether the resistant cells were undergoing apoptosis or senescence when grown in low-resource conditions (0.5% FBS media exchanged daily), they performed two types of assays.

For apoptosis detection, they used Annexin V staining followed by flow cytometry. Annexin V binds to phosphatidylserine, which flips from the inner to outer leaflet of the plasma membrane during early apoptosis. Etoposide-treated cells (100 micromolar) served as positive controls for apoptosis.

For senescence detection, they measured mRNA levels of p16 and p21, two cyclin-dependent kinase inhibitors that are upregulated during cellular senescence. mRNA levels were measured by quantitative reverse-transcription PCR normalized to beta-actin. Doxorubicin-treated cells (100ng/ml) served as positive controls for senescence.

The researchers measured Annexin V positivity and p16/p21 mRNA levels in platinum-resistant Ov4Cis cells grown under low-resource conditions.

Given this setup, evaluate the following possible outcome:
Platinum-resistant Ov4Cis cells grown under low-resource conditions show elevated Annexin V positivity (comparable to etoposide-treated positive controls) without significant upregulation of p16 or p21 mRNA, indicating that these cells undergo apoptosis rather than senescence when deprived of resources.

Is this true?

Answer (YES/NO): YES